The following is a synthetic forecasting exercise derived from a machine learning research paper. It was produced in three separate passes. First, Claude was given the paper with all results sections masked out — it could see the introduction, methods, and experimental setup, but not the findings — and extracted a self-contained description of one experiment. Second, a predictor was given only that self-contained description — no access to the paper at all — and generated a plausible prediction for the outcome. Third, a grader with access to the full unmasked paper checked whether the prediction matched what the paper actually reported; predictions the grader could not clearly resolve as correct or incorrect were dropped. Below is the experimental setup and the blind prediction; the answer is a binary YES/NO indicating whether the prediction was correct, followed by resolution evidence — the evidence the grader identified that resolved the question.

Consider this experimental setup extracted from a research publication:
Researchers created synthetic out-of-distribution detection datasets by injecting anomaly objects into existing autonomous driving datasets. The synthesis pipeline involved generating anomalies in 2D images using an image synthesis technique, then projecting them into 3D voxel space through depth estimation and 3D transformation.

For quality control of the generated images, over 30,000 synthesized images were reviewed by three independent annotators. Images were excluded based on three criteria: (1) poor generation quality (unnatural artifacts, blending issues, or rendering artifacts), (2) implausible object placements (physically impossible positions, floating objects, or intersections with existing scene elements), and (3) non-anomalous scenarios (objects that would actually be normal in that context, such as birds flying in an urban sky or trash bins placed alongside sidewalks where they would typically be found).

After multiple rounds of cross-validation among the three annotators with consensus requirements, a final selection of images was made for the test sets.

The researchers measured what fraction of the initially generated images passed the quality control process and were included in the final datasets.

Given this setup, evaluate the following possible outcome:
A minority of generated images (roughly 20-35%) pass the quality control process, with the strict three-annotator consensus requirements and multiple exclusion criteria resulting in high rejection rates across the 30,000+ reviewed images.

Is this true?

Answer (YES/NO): NO